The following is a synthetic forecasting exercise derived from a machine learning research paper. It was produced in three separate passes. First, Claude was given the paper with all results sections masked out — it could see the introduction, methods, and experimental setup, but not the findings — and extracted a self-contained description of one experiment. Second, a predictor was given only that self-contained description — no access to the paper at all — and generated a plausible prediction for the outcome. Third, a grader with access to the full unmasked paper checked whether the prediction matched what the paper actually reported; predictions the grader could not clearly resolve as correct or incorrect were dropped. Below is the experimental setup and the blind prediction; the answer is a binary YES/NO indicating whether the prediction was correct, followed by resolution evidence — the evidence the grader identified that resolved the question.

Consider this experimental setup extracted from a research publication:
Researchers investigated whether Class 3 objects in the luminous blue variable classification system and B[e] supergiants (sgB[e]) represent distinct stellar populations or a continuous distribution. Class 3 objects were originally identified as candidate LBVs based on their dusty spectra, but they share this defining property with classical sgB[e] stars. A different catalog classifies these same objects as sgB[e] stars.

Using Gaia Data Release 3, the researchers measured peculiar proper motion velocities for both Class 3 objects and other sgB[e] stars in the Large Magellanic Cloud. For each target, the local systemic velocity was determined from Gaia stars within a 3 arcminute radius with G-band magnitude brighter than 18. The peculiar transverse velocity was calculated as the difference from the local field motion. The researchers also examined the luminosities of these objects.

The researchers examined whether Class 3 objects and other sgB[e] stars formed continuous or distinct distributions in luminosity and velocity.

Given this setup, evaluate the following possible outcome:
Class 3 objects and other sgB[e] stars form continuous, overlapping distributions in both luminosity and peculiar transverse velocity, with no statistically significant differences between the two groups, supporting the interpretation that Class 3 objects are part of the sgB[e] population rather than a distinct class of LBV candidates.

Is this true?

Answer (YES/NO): NO